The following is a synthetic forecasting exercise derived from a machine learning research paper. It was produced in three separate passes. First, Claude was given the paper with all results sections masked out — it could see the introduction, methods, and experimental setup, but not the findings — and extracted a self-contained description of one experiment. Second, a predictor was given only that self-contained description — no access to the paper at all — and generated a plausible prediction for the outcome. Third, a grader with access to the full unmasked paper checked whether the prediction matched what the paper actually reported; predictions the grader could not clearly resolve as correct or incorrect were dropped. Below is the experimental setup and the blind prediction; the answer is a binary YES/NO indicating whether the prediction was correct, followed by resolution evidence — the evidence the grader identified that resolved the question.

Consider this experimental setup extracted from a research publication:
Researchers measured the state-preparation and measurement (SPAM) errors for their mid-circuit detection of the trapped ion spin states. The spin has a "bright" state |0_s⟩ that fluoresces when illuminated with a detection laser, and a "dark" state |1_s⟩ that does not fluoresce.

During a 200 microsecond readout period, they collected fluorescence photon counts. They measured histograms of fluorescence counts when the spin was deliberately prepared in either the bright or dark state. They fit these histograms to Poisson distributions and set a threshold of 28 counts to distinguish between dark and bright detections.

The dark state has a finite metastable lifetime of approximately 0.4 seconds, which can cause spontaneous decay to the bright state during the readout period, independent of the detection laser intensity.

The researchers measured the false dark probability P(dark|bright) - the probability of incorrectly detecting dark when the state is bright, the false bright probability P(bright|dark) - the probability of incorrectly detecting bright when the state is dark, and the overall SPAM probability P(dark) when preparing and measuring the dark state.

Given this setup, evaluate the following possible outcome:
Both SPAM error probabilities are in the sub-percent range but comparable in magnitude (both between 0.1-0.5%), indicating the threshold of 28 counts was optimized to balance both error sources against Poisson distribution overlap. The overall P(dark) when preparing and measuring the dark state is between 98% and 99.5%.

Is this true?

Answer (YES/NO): NO